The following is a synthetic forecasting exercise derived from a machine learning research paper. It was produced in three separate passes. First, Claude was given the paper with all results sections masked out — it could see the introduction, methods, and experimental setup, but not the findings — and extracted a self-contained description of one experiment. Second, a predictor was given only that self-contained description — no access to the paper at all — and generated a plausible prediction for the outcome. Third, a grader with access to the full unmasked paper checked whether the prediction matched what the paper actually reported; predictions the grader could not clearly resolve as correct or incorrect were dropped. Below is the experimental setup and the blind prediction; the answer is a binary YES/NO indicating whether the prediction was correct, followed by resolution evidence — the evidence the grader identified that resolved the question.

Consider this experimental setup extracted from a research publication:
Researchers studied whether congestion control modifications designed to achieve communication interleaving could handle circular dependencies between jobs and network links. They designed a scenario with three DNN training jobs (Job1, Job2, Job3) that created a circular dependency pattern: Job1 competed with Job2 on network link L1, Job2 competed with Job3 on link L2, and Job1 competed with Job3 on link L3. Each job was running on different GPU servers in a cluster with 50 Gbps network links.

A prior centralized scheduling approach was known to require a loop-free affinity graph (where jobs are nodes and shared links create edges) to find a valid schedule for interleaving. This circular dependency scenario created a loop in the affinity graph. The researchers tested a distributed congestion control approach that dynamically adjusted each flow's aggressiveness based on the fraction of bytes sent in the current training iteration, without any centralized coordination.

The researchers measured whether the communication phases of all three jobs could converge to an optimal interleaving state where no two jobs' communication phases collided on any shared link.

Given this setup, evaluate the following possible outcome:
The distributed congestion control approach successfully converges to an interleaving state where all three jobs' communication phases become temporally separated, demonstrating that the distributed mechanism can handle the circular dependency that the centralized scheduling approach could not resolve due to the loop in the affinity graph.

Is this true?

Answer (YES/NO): YES